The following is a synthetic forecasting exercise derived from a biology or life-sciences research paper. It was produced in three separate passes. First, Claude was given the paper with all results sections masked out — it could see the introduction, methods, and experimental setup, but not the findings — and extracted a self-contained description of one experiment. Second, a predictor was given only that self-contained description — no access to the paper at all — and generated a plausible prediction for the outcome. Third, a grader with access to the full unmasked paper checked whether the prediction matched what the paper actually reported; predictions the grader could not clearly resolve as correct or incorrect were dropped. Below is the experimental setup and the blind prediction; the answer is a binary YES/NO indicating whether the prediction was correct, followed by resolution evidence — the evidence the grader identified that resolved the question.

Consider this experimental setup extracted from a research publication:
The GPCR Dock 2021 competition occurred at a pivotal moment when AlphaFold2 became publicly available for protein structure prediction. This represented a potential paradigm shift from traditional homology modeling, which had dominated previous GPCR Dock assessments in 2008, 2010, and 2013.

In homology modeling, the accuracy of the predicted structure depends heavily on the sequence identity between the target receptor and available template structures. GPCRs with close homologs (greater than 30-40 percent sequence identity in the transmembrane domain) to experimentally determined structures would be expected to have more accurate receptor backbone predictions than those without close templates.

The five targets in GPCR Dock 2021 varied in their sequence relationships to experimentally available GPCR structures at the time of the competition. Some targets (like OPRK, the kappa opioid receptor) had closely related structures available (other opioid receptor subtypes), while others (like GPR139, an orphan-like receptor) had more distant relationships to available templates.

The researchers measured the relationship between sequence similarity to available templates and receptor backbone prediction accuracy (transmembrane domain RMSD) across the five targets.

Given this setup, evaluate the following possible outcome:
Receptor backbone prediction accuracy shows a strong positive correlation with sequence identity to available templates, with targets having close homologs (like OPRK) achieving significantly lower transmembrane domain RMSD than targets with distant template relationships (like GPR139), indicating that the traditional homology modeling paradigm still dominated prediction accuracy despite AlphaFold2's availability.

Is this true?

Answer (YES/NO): NO